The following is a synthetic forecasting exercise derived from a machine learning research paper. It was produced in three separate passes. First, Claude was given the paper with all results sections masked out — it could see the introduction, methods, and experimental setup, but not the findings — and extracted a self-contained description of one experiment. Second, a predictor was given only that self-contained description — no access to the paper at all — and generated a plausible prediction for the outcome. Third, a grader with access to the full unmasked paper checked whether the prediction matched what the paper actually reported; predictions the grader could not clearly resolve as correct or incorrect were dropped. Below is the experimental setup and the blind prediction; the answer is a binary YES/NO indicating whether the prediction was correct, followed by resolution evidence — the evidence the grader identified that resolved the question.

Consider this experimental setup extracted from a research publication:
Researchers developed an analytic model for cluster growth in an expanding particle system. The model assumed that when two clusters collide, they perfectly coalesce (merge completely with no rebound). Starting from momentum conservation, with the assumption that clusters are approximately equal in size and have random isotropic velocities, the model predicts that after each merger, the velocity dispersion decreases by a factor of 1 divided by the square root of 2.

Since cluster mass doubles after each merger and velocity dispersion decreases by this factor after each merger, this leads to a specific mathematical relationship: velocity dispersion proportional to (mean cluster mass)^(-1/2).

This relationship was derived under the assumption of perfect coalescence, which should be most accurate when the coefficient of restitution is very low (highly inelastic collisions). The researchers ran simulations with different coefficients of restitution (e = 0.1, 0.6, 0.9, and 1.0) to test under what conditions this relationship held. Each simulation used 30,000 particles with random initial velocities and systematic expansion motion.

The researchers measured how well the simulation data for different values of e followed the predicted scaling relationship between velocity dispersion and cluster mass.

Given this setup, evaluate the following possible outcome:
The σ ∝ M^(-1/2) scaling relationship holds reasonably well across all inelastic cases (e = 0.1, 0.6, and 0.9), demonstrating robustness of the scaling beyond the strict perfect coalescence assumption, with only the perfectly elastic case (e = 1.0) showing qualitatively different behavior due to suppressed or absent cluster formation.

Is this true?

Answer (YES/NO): NO